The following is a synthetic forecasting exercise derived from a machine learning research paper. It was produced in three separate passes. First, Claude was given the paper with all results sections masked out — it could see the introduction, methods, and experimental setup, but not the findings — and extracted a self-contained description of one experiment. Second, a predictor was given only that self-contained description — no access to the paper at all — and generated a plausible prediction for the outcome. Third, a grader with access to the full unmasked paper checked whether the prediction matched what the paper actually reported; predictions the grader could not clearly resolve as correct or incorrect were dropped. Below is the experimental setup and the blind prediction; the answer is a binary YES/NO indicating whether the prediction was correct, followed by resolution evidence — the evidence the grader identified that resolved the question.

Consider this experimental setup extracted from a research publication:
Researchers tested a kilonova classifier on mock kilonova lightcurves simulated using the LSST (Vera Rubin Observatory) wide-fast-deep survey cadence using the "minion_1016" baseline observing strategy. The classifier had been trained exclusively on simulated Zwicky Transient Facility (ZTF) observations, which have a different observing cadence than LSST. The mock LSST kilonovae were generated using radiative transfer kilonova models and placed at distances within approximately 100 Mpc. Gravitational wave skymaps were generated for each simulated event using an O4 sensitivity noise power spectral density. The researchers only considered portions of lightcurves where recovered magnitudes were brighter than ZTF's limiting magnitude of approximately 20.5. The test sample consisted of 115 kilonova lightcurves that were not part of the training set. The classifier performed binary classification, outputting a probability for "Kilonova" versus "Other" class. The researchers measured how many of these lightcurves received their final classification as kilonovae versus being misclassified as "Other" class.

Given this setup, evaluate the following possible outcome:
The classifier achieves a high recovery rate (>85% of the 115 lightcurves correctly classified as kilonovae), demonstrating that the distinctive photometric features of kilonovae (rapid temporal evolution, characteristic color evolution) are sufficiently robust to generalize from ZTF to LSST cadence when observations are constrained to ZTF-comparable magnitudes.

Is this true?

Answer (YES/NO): YES